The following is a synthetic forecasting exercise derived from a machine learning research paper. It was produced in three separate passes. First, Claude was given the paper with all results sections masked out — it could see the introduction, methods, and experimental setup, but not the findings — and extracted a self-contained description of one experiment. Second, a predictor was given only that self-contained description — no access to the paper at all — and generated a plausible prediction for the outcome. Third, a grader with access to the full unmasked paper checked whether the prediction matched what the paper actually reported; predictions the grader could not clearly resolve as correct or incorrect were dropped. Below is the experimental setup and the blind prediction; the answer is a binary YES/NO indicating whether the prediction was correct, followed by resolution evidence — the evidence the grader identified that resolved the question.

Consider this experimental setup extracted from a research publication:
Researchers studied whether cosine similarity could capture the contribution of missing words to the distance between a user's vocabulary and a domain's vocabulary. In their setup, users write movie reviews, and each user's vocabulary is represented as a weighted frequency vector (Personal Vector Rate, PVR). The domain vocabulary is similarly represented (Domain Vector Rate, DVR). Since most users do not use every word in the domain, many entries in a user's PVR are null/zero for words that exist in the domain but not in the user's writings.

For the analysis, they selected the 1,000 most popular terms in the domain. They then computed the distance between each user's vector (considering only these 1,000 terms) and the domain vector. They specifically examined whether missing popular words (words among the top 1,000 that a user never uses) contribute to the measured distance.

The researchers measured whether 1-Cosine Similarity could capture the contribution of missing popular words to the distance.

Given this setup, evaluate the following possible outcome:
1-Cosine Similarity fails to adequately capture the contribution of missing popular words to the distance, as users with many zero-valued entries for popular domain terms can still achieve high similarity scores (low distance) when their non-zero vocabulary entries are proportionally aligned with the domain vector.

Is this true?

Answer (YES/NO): YES